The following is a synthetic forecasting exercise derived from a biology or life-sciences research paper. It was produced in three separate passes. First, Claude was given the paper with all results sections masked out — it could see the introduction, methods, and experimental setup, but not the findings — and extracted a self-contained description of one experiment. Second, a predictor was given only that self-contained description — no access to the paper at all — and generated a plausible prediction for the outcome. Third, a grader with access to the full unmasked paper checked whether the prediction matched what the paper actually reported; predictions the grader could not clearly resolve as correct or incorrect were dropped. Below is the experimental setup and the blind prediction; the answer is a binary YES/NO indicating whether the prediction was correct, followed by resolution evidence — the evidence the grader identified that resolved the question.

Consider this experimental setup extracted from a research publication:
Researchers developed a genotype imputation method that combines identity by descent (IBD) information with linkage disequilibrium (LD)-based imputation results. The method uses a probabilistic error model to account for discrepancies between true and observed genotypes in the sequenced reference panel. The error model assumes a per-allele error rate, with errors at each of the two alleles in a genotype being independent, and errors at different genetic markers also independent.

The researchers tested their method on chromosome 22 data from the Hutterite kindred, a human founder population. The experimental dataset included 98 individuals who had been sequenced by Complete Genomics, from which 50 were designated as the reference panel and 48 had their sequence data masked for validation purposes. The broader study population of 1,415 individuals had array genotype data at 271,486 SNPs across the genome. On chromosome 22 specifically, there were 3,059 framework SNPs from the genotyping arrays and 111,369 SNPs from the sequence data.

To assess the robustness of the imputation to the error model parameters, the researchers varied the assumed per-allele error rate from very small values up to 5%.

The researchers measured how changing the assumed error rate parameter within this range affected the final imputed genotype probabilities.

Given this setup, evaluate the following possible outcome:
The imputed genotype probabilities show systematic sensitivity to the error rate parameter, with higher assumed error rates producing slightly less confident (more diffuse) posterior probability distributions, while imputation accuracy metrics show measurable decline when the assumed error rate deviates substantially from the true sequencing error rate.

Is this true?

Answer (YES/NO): NO